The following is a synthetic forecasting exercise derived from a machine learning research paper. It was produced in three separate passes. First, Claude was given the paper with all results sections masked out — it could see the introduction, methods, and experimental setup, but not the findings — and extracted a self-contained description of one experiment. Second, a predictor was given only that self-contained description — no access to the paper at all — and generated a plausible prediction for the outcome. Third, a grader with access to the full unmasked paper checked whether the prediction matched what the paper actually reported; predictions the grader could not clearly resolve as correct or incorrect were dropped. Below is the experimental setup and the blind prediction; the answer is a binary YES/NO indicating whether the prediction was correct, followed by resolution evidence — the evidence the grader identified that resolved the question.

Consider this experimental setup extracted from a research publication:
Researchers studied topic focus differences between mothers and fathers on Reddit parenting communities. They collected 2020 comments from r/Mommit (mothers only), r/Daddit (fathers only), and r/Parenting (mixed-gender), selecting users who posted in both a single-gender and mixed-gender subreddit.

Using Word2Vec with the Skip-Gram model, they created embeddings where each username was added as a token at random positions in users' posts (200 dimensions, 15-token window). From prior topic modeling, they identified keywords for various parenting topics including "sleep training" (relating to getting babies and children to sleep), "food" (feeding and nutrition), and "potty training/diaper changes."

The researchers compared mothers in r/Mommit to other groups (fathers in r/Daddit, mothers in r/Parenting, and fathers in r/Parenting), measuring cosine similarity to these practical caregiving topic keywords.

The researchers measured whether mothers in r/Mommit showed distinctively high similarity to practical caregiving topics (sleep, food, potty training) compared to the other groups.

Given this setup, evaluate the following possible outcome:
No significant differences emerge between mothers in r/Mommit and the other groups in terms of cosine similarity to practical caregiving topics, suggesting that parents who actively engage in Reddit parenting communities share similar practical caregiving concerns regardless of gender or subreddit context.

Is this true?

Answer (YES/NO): NO